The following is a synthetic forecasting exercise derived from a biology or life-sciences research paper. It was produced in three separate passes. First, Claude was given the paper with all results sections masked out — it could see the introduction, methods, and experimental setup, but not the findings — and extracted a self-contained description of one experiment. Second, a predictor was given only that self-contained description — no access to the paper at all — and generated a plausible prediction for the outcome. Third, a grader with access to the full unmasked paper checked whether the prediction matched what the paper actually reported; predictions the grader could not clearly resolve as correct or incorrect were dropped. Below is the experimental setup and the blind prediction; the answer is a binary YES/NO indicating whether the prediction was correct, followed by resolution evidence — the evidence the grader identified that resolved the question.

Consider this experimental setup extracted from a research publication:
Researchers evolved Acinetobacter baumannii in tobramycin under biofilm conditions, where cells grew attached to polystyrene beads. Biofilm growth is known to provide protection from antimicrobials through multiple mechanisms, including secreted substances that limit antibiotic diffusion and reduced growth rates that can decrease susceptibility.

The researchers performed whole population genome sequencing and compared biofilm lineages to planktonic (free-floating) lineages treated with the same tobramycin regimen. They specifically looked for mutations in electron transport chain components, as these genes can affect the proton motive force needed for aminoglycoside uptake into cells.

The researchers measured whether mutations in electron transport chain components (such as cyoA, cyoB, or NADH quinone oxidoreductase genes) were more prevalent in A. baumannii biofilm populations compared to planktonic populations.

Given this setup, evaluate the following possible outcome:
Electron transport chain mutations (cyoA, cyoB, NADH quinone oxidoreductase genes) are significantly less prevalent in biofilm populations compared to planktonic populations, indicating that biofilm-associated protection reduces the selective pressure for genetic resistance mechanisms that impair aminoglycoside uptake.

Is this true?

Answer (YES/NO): NO